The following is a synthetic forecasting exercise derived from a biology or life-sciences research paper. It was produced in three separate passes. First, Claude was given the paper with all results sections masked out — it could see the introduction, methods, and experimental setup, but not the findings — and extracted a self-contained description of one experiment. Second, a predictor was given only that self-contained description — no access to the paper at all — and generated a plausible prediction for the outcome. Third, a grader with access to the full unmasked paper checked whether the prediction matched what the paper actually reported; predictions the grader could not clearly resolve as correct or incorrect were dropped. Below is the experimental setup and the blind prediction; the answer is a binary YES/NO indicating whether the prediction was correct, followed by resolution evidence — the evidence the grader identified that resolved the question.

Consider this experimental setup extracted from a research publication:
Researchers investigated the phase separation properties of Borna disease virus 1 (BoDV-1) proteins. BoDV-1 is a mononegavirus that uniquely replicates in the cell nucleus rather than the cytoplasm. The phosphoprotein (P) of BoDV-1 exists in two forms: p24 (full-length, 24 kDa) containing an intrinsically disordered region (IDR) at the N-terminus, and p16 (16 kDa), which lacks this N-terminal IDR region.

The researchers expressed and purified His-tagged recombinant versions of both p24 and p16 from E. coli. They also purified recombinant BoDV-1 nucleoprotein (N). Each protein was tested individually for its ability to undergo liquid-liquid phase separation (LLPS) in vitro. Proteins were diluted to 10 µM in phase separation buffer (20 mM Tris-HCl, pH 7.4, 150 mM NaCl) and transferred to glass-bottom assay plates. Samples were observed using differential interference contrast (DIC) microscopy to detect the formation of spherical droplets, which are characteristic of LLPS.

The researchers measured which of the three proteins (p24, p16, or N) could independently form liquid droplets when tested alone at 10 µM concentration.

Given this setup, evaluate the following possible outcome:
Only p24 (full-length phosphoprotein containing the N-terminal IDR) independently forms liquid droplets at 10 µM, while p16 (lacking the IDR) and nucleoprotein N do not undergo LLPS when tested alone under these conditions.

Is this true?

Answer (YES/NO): YES